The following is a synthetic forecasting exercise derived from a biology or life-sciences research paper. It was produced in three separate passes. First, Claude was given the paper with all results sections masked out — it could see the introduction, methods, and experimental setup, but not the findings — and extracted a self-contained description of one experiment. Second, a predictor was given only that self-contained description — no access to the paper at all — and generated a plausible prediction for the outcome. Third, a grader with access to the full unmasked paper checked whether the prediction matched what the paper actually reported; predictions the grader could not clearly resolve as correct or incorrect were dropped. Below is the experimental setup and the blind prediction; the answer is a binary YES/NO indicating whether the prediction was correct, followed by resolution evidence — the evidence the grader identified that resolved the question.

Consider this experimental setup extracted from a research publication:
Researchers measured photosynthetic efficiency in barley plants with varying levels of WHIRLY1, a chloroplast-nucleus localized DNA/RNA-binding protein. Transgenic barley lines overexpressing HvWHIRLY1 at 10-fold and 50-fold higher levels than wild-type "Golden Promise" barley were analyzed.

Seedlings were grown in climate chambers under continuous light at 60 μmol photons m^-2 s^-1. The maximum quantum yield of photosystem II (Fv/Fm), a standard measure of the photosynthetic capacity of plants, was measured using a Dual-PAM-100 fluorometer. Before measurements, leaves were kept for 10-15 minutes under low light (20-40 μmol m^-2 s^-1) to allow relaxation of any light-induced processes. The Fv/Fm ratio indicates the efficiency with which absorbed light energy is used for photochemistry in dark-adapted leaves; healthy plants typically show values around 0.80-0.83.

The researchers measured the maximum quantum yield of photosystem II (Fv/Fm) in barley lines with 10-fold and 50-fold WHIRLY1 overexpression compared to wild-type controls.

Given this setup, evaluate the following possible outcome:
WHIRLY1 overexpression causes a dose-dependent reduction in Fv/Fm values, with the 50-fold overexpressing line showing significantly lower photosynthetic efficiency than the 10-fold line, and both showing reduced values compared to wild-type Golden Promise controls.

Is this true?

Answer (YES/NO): YES